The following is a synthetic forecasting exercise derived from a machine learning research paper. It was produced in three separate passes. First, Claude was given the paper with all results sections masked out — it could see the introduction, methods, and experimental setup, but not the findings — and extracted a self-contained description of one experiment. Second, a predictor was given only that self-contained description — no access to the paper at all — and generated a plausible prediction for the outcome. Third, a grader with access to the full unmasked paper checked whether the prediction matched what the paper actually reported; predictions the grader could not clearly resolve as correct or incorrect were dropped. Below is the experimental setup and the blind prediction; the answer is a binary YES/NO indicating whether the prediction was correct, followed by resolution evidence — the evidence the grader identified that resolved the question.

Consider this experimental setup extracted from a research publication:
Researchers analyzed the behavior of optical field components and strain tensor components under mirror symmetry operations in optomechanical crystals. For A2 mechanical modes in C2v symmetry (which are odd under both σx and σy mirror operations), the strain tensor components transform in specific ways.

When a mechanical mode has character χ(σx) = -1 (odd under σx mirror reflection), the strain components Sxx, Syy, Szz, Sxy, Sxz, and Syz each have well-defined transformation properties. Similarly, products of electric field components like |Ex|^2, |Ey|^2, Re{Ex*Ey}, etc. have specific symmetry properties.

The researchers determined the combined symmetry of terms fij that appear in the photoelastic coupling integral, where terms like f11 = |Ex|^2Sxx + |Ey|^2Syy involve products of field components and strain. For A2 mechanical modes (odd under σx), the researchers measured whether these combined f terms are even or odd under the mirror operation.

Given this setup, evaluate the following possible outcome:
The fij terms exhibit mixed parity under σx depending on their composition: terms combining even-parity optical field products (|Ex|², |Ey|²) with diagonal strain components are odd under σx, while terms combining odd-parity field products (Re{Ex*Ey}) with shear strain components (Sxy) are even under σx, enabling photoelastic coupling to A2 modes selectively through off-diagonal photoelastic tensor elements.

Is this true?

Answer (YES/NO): NO